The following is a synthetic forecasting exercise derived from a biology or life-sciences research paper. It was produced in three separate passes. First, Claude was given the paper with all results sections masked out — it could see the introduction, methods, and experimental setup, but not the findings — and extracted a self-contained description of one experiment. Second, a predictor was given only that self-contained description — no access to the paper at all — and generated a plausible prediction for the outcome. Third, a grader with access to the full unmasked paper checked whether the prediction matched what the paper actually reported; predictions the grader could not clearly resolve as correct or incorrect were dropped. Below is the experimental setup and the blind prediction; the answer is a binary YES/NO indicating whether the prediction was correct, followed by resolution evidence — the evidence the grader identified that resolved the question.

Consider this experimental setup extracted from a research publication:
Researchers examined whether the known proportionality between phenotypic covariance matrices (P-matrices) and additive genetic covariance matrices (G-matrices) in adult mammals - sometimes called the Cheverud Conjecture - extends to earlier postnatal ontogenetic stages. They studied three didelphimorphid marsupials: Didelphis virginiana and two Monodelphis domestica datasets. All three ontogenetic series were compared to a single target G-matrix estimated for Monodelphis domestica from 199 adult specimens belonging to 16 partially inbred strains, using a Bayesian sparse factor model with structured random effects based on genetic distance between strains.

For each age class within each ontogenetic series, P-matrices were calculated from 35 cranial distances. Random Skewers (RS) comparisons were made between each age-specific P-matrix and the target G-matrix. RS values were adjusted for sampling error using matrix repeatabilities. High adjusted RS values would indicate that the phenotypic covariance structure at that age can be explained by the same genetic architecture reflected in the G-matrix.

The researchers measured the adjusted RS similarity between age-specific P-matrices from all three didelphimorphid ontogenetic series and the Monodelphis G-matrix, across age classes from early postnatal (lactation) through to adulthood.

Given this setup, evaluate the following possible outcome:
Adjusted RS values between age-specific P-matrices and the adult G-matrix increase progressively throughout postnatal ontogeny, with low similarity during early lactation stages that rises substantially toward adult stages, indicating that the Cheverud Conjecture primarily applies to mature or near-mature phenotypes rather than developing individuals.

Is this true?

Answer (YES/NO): NO